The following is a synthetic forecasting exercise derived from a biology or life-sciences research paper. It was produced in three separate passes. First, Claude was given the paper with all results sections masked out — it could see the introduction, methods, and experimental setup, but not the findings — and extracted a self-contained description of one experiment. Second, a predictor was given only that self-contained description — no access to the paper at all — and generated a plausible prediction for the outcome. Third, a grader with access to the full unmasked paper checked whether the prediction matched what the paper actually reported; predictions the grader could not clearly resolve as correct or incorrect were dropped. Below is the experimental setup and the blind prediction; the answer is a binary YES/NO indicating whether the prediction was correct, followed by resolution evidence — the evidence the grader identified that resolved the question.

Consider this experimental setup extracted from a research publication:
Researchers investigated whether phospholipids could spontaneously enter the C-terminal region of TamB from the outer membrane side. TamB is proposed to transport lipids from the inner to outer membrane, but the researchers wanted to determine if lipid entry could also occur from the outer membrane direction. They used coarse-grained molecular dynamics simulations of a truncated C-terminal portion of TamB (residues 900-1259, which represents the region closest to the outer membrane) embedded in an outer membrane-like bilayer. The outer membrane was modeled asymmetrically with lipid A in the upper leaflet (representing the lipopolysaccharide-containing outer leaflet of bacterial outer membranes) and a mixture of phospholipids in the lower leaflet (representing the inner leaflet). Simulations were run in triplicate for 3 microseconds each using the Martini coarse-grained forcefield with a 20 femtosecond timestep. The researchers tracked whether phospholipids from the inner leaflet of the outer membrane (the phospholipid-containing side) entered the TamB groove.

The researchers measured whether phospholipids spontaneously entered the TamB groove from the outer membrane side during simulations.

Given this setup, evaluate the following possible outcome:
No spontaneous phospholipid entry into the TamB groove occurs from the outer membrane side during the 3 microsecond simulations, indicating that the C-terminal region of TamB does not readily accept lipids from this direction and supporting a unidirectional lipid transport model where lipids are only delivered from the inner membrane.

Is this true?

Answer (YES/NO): NO